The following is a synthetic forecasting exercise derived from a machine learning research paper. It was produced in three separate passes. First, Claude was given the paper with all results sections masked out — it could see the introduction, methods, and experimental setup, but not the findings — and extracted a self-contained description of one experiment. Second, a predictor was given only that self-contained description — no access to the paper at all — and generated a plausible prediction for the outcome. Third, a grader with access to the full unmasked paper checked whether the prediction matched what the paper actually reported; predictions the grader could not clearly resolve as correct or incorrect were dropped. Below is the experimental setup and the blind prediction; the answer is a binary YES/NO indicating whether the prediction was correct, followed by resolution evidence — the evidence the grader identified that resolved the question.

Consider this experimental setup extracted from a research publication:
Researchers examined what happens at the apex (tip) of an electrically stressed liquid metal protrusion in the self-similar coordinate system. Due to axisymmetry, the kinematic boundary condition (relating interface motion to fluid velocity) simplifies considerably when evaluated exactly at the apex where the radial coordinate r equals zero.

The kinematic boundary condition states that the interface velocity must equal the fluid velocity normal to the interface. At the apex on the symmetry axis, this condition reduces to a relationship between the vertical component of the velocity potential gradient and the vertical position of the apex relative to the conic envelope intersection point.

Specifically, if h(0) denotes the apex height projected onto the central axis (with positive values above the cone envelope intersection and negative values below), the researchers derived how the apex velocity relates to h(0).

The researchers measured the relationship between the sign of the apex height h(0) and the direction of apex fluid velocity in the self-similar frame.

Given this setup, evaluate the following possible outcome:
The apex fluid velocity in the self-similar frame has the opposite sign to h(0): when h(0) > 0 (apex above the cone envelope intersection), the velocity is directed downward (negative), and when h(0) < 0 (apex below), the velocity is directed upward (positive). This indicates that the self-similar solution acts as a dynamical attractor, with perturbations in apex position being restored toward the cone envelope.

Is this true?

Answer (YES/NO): YES